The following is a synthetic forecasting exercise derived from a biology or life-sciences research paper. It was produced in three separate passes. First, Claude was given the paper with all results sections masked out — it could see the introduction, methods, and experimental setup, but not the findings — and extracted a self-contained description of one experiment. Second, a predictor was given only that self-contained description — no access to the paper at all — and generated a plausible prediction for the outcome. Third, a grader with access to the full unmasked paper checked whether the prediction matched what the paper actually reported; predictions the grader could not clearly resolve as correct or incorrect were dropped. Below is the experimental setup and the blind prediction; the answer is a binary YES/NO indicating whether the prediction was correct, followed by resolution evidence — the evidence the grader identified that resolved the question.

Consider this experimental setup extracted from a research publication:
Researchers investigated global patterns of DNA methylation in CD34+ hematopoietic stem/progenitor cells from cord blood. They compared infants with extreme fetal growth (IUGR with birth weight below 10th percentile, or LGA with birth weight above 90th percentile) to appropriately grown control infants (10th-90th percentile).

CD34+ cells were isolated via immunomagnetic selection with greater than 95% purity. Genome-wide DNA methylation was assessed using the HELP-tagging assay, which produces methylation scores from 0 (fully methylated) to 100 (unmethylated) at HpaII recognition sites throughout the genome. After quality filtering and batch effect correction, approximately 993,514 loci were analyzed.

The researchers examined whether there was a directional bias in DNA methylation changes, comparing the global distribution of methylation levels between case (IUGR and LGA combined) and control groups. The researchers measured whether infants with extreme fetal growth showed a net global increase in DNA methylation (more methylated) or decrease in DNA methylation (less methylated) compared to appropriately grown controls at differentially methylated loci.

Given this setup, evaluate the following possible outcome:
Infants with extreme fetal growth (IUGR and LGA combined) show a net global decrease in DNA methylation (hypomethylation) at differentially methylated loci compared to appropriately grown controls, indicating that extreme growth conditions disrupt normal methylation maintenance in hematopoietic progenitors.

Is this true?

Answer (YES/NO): NO